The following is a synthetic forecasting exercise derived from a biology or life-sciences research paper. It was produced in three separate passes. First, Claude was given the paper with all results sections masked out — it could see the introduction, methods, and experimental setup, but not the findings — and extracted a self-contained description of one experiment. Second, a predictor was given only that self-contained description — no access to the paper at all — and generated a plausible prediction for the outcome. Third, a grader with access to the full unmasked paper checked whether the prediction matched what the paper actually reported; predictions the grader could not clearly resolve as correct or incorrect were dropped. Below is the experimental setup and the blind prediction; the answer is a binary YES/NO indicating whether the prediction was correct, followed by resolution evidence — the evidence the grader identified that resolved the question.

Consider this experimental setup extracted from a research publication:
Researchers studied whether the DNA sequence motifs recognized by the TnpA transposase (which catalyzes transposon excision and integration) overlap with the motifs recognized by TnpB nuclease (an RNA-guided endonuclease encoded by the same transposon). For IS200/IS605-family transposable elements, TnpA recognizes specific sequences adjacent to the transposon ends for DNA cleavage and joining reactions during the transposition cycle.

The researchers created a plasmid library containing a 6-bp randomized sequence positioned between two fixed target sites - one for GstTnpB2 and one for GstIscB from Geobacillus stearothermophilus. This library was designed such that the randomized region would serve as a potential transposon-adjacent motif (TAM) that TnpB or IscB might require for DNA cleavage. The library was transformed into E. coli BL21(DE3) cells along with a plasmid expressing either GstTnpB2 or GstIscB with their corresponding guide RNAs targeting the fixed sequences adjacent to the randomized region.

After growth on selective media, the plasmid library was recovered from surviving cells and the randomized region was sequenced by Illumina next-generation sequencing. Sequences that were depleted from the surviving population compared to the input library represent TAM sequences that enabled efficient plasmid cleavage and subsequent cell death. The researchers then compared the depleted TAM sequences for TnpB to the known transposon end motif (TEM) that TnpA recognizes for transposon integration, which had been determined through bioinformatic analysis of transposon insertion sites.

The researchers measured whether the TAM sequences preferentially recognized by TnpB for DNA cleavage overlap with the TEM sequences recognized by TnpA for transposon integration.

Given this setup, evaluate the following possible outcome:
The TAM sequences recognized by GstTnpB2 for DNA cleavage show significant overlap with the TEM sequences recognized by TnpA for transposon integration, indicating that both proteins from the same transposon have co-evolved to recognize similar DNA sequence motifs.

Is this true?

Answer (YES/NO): NO